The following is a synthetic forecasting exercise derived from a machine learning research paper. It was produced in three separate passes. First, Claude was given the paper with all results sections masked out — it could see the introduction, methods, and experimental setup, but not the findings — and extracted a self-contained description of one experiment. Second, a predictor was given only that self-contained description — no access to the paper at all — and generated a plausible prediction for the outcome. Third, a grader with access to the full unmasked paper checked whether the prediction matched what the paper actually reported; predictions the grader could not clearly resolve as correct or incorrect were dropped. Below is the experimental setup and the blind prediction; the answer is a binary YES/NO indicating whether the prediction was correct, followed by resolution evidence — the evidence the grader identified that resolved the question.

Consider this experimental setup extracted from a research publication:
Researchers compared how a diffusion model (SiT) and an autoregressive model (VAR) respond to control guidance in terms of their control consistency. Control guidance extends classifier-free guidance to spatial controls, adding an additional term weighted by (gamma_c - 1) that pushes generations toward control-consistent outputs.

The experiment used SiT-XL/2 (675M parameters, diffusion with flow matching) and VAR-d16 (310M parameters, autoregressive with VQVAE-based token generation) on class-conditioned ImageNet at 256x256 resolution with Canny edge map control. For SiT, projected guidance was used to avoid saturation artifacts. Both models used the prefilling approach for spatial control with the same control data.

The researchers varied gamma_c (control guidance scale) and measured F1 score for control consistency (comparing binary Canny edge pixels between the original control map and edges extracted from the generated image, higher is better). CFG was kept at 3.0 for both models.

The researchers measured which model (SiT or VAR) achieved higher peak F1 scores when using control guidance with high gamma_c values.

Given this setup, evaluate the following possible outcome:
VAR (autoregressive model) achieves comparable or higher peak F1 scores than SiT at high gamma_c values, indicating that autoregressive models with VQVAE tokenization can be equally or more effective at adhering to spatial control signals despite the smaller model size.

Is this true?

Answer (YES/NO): NO